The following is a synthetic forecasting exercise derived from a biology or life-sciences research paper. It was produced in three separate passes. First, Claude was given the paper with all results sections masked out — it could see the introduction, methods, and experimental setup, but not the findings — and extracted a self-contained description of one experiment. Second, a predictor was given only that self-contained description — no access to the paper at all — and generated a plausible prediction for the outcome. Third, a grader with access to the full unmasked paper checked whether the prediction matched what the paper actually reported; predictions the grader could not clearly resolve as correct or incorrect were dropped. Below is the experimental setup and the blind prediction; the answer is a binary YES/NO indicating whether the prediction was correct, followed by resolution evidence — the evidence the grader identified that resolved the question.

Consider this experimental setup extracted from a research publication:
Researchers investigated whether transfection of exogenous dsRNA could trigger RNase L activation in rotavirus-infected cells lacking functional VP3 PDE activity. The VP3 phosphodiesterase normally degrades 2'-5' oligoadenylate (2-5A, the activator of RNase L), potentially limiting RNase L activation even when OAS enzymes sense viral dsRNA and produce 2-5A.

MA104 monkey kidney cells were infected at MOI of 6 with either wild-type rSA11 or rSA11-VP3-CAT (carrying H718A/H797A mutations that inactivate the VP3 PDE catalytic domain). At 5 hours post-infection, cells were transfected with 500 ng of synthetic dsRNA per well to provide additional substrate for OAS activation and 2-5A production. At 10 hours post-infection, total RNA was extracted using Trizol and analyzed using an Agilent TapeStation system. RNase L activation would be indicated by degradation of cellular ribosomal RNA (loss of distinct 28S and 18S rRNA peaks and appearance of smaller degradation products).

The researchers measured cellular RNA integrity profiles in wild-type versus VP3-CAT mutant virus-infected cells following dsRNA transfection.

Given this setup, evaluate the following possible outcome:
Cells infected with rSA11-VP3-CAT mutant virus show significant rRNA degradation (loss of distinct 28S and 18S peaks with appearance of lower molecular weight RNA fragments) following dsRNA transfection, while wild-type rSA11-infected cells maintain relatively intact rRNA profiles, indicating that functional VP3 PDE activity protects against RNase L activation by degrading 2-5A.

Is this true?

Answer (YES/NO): NO